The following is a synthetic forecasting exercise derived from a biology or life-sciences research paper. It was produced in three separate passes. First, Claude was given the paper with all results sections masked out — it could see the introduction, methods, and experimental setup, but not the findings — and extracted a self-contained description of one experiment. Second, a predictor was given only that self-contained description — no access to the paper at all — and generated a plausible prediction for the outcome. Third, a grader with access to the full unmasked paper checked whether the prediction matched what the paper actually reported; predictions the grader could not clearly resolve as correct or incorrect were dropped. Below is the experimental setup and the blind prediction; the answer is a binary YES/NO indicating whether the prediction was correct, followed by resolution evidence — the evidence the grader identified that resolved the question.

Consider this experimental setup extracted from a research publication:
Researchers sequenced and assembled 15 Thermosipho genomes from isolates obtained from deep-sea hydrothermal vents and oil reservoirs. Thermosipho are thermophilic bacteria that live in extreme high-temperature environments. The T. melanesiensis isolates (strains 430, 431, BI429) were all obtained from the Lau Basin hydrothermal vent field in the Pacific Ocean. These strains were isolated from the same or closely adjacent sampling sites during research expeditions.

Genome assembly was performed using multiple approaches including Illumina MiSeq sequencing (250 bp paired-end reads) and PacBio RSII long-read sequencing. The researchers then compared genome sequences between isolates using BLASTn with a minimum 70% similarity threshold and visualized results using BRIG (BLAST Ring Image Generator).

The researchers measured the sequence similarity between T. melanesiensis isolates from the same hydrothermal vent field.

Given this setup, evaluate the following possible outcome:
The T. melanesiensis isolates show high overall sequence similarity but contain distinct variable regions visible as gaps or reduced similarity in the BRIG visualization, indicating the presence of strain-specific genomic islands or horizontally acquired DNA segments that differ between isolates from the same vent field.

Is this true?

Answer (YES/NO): NO